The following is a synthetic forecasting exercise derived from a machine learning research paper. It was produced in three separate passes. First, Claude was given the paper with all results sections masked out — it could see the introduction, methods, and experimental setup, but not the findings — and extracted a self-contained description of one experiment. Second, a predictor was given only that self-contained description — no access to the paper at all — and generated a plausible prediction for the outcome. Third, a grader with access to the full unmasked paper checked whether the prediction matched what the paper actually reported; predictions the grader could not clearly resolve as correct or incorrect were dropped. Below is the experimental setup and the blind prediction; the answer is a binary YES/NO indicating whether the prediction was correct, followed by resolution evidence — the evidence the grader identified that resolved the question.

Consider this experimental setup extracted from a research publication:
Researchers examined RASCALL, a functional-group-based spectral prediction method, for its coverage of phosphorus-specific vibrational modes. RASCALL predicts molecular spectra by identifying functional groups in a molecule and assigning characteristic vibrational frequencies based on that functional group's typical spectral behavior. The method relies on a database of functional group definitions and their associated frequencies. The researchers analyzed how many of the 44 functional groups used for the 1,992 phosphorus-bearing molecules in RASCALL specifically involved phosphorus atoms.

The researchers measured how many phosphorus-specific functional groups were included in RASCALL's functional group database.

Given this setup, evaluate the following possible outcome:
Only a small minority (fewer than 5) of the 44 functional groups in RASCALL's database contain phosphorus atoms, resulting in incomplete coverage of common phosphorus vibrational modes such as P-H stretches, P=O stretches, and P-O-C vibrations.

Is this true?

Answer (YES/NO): YES